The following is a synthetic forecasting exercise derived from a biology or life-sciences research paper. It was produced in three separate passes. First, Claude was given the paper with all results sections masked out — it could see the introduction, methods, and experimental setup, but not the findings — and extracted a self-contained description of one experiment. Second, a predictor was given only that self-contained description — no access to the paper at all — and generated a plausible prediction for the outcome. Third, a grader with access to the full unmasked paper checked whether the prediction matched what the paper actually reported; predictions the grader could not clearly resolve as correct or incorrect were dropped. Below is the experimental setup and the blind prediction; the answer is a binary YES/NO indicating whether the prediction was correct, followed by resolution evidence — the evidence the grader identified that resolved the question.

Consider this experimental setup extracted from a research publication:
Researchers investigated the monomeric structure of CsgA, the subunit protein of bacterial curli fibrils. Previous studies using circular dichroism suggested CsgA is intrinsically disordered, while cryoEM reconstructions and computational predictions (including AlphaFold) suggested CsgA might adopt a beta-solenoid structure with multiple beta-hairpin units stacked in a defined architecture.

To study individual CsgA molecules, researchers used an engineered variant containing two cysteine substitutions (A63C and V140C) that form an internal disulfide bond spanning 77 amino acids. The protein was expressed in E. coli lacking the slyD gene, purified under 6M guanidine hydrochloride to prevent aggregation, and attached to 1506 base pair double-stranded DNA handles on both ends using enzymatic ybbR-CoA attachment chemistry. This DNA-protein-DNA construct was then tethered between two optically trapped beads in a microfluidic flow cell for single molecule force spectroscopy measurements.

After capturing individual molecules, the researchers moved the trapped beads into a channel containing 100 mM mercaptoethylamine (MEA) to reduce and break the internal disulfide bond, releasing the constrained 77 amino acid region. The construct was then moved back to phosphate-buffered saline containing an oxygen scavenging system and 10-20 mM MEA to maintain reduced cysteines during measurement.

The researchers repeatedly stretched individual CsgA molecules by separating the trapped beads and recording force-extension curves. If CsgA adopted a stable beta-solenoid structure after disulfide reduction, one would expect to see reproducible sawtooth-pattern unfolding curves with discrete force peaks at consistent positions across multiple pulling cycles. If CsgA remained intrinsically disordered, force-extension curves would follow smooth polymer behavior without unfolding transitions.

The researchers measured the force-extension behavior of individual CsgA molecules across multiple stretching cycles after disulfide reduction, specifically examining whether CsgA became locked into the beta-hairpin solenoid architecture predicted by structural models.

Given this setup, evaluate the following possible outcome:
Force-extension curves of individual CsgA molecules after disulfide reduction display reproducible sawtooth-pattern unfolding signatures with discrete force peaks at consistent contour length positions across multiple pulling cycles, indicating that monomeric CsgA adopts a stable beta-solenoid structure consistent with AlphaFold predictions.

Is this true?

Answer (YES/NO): NO